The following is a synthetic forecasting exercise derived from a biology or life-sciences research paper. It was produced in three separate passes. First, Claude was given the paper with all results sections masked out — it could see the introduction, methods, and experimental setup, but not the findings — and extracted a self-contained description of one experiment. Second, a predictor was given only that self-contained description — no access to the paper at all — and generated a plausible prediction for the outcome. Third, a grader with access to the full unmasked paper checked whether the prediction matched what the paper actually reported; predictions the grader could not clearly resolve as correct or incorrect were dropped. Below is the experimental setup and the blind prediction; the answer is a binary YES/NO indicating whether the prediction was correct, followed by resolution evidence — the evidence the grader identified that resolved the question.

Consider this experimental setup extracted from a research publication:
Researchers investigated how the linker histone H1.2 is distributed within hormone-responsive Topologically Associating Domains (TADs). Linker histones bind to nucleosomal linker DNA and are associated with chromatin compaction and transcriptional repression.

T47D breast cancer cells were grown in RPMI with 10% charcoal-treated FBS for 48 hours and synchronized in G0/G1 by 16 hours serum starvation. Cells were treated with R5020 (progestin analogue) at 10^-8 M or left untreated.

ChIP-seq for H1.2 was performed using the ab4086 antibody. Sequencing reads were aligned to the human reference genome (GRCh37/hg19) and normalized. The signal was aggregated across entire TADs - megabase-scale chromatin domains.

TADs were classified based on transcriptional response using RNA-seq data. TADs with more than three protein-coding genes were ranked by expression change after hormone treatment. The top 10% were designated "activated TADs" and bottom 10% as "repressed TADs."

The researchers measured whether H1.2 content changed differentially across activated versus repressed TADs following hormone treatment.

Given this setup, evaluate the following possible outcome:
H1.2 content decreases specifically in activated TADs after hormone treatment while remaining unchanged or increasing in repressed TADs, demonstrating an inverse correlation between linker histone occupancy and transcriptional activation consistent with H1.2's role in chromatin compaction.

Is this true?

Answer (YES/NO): YES